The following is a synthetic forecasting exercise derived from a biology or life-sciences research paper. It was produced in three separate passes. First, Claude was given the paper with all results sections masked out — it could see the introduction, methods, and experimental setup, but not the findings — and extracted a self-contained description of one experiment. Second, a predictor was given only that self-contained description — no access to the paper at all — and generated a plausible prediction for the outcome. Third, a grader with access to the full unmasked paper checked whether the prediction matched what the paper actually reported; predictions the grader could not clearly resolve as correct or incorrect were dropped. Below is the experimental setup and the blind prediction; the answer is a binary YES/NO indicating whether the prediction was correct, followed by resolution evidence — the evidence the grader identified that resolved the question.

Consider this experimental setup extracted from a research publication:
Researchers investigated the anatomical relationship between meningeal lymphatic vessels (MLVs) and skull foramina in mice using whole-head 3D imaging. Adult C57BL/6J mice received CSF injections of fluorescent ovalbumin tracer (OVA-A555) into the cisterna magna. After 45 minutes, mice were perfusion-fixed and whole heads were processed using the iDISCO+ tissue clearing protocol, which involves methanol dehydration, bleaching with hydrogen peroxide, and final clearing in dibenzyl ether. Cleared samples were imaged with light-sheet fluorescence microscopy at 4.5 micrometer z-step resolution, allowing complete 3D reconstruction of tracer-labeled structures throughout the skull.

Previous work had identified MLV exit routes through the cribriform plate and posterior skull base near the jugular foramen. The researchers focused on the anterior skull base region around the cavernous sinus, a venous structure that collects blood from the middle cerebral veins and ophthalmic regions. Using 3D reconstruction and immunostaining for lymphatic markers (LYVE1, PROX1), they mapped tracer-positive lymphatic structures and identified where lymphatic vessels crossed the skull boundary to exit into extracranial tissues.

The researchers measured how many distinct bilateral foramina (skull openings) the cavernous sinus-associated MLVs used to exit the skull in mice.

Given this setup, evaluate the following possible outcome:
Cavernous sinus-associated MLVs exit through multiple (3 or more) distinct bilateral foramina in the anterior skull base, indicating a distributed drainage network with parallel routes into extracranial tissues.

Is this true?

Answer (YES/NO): YES